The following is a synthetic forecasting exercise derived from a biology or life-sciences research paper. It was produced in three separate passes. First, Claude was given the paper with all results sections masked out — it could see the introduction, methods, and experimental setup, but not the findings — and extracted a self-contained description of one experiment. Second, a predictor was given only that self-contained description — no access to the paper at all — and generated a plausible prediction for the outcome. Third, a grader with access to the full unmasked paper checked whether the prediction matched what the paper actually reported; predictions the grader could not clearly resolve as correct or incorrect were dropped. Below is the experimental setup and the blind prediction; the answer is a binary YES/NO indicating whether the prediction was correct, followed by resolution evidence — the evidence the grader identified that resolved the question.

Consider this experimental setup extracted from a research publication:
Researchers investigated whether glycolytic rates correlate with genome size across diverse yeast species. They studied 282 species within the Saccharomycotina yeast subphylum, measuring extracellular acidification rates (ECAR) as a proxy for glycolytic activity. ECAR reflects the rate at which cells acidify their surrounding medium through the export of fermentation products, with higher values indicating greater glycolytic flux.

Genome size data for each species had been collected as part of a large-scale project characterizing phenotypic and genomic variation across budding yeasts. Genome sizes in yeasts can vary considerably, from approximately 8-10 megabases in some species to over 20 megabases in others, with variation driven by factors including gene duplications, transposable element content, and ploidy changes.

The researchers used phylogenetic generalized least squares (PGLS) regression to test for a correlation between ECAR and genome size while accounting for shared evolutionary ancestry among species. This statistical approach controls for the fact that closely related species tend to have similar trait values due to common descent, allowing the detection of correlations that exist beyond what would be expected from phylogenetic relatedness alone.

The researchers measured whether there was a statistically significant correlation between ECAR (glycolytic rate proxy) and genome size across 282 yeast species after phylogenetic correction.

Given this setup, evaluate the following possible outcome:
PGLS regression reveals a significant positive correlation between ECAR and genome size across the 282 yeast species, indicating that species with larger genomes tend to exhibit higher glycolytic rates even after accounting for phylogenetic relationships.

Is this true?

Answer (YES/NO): NO